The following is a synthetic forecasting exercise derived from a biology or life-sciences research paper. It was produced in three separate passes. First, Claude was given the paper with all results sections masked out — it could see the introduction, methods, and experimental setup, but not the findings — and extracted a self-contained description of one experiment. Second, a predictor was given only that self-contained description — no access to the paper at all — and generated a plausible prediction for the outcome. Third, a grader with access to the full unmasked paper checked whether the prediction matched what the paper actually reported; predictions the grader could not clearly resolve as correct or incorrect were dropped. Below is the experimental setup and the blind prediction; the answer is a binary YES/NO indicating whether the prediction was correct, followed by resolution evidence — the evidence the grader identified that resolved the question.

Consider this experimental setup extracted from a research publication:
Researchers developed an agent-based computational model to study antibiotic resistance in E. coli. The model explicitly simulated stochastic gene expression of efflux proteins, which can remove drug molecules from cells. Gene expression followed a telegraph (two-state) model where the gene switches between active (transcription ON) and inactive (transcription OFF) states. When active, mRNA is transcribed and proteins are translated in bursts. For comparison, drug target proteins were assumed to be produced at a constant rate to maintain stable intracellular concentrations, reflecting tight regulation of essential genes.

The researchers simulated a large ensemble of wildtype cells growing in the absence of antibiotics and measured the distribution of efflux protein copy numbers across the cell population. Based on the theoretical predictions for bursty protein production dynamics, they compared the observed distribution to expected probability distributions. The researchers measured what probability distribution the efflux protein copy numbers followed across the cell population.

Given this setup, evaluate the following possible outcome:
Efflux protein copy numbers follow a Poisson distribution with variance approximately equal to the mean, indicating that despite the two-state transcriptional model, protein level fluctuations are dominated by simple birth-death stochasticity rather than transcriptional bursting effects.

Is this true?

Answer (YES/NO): NO